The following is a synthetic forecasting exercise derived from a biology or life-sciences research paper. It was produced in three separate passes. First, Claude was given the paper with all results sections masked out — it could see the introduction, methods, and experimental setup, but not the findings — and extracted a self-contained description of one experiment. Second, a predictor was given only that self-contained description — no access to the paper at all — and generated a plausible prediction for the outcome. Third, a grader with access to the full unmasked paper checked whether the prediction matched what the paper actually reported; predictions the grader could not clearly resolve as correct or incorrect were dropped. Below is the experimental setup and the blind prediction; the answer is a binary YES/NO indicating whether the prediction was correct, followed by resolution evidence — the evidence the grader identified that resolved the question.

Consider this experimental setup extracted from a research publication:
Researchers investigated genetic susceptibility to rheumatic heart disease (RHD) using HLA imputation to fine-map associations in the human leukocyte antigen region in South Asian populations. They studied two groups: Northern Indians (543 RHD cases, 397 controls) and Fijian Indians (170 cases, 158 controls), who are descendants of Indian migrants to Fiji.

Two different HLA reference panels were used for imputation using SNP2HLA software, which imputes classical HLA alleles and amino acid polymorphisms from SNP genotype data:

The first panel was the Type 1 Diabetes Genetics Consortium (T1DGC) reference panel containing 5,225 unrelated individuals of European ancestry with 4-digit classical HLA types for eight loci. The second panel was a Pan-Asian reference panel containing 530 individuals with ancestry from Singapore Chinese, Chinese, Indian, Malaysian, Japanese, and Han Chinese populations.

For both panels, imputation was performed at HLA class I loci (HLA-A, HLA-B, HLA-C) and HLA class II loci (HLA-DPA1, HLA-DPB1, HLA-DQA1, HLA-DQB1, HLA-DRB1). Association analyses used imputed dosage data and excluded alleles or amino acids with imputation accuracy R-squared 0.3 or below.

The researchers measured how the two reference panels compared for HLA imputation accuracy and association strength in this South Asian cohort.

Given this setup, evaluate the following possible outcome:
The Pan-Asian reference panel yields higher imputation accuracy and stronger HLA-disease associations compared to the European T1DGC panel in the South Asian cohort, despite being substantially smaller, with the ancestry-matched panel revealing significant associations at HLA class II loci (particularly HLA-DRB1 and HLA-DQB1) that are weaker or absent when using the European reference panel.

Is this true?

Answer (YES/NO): NO